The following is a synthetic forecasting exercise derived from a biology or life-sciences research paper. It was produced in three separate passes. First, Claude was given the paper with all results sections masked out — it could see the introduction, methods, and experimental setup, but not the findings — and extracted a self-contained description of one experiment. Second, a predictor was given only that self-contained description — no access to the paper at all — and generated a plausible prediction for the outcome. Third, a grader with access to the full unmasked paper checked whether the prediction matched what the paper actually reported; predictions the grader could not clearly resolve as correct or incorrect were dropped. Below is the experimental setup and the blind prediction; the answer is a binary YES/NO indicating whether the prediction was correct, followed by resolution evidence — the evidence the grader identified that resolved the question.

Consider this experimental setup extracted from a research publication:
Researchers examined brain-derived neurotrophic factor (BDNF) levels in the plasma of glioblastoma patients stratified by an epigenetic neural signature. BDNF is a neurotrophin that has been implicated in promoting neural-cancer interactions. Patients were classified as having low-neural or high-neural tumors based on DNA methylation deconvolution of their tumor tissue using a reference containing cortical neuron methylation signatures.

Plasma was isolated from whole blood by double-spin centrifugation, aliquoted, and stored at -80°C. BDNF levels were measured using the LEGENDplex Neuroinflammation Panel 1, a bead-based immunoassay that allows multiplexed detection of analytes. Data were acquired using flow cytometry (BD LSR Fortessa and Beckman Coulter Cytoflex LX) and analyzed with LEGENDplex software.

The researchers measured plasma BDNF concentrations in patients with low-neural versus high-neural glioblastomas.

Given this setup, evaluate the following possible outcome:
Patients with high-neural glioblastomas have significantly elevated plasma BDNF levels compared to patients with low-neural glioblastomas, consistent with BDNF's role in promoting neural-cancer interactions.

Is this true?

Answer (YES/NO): YES